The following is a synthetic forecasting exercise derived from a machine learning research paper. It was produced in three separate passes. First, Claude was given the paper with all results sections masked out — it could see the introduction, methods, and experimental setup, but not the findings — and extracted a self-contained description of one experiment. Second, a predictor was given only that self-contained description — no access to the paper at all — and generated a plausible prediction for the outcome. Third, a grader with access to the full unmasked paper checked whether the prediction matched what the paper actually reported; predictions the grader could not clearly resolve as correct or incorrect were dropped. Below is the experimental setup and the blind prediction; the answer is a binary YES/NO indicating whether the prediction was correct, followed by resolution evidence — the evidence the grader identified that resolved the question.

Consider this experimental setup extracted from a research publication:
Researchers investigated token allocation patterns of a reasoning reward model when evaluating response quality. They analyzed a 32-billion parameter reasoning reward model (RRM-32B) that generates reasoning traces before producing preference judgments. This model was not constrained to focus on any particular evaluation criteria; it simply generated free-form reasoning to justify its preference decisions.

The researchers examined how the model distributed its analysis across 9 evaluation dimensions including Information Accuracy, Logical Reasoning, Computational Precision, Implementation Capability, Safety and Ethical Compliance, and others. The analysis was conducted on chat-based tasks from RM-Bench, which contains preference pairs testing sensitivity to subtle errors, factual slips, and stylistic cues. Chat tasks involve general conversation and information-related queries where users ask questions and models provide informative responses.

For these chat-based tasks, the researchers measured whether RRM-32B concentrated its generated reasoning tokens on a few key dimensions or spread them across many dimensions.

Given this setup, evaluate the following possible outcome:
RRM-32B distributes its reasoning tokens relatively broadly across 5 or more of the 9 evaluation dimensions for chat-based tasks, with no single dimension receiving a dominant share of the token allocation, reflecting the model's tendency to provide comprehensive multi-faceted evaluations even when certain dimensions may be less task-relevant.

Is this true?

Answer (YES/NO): YES